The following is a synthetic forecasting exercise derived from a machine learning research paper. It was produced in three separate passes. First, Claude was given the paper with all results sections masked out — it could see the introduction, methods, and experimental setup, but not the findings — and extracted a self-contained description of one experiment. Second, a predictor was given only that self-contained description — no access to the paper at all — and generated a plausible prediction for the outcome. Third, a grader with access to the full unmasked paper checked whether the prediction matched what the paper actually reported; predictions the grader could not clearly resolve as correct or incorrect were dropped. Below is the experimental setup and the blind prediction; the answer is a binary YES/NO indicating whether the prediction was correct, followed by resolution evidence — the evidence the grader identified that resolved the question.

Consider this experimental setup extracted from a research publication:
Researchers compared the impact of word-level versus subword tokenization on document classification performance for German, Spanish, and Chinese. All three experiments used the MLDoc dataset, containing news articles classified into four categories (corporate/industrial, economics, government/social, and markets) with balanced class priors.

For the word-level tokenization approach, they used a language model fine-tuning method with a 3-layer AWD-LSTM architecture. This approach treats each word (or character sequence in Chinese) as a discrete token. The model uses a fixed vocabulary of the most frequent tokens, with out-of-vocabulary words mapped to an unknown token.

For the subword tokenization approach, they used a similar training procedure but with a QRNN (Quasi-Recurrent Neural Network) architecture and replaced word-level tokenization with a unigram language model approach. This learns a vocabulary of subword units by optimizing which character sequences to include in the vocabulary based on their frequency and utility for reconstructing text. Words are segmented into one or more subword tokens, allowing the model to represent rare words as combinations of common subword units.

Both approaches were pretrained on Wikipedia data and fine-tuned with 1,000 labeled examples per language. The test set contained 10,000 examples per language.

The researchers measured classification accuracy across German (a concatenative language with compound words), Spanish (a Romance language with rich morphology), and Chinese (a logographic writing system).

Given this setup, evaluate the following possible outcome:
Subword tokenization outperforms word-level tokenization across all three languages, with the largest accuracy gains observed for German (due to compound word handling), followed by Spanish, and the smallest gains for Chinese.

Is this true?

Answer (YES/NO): NO